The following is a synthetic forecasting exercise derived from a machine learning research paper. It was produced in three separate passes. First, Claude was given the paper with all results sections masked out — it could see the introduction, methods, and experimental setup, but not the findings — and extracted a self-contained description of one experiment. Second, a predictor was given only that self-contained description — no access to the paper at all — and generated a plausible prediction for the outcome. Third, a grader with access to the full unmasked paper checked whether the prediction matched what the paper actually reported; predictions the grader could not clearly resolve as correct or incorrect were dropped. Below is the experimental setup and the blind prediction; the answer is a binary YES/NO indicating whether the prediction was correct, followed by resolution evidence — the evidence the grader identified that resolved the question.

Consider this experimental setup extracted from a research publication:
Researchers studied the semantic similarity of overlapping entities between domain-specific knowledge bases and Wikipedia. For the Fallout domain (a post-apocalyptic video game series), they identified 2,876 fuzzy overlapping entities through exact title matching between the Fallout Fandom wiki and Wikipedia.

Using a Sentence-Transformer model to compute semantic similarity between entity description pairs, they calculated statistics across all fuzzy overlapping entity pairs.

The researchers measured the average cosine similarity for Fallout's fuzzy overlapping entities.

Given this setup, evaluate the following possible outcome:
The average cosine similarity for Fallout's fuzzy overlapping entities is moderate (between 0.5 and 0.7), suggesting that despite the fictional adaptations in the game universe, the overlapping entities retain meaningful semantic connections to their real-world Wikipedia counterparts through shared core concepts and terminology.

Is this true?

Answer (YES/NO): NO